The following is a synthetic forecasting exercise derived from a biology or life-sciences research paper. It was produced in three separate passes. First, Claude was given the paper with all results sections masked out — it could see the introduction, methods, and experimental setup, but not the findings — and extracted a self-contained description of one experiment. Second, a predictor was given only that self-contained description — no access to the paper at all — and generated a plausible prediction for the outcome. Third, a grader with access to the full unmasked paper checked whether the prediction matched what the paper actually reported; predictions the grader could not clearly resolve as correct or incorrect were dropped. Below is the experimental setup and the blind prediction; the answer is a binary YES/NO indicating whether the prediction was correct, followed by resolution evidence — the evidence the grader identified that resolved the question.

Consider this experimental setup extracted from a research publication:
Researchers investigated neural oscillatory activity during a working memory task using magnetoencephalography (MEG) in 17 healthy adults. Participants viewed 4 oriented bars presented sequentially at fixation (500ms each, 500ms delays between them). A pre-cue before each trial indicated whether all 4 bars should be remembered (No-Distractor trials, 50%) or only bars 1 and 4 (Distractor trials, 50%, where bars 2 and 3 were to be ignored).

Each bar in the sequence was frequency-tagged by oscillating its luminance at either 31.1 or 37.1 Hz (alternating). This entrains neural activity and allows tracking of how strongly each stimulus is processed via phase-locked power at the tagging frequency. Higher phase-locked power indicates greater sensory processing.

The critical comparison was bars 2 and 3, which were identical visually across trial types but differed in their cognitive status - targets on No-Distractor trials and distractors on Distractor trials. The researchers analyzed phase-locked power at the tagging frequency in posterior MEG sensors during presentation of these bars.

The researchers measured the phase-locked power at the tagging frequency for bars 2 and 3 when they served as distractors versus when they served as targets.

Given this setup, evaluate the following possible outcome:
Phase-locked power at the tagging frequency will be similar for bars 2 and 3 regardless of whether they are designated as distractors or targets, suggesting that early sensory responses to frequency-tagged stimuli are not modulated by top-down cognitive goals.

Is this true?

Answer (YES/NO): NO